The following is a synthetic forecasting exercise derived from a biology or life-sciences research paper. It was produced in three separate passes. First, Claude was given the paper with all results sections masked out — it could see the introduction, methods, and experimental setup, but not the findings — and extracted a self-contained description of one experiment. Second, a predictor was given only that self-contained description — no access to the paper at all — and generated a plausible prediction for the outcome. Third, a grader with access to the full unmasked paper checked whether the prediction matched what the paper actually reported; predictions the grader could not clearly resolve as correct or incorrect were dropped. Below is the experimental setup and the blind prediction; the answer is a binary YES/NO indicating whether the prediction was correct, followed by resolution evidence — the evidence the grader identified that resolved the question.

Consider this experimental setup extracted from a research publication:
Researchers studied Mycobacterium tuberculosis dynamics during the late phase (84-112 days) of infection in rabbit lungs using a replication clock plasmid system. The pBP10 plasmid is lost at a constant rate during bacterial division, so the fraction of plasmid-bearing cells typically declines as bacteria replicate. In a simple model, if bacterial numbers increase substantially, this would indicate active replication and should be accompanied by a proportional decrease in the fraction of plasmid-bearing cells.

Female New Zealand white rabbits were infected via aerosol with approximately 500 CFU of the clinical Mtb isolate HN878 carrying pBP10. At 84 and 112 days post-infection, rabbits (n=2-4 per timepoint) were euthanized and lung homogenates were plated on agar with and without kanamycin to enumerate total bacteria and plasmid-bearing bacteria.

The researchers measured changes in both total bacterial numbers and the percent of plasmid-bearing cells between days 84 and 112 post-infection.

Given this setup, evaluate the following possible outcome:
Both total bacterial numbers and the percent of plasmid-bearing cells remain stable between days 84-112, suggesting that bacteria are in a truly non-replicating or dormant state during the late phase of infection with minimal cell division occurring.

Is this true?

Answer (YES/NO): NO